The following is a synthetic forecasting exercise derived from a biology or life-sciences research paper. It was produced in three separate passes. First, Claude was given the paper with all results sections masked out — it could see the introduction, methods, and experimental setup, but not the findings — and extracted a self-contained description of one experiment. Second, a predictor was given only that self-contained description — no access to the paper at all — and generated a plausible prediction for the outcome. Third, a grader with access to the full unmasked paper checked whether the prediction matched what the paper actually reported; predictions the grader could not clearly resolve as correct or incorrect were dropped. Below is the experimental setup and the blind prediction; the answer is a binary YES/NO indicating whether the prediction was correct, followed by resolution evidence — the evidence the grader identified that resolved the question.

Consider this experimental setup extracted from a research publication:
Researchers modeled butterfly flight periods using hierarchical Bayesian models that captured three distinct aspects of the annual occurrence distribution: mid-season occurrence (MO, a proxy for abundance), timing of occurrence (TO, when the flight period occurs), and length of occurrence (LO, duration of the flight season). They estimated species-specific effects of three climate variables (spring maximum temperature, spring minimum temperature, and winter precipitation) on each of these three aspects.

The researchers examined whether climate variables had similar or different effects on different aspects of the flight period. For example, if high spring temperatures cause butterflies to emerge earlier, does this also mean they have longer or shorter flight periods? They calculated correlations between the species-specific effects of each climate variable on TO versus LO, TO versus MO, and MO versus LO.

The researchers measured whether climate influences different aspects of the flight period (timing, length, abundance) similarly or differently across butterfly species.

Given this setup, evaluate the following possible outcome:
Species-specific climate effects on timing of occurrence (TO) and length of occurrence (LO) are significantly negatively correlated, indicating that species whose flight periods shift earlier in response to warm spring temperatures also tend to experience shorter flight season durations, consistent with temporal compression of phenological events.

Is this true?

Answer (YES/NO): NO